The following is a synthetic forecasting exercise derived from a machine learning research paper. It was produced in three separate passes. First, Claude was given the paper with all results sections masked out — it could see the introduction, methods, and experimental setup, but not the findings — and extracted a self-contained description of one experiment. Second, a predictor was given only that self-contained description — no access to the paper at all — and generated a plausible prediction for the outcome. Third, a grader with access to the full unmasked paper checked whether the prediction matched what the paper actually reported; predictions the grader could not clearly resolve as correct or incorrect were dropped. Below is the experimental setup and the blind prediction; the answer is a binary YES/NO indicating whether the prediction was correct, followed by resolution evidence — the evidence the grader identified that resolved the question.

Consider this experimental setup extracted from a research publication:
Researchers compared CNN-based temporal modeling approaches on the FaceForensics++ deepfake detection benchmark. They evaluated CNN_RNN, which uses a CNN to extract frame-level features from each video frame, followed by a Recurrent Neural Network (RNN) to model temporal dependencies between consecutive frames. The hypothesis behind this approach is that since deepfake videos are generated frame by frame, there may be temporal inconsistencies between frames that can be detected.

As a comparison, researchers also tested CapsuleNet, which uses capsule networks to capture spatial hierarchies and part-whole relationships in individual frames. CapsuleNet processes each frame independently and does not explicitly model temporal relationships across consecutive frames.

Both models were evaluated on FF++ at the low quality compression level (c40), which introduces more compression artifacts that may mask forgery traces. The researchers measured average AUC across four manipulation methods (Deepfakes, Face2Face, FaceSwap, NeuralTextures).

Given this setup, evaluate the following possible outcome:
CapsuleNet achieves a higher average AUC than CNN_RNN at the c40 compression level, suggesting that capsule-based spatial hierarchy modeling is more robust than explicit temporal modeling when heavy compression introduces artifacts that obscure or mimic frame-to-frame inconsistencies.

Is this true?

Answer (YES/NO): YES